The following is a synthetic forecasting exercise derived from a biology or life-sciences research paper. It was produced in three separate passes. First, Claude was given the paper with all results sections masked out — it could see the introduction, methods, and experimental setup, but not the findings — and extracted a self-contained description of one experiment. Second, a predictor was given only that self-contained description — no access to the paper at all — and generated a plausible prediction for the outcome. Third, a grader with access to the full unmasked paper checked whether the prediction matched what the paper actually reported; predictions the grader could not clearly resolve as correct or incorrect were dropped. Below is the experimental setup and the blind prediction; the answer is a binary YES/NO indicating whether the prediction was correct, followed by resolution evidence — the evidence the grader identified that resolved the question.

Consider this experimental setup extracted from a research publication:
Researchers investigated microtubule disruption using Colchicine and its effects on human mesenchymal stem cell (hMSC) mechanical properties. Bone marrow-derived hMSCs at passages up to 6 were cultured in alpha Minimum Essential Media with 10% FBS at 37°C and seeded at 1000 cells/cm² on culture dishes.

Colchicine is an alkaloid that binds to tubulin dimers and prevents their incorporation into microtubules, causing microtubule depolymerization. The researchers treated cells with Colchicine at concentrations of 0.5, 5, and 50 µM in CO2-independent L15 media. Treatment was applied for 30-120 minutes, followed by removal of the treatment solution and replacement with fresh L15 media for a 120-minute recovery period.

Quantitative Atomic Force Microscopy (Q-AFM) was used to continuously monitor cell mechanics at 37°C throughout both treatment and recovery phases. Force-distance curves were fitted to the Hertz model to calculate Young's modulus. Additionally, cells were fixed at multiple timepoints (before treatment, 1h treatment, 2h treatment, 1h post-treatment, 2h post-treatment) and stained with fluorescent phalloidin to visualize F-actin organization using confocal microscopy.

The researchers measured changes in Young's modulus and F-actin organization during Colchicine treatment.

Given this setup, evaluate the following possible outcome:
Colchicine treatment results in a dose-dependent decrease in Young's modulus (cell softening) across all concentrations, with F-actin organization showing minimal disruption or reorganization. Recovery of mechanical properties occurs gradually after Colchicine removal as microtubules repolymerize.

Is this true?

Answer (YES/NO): NO